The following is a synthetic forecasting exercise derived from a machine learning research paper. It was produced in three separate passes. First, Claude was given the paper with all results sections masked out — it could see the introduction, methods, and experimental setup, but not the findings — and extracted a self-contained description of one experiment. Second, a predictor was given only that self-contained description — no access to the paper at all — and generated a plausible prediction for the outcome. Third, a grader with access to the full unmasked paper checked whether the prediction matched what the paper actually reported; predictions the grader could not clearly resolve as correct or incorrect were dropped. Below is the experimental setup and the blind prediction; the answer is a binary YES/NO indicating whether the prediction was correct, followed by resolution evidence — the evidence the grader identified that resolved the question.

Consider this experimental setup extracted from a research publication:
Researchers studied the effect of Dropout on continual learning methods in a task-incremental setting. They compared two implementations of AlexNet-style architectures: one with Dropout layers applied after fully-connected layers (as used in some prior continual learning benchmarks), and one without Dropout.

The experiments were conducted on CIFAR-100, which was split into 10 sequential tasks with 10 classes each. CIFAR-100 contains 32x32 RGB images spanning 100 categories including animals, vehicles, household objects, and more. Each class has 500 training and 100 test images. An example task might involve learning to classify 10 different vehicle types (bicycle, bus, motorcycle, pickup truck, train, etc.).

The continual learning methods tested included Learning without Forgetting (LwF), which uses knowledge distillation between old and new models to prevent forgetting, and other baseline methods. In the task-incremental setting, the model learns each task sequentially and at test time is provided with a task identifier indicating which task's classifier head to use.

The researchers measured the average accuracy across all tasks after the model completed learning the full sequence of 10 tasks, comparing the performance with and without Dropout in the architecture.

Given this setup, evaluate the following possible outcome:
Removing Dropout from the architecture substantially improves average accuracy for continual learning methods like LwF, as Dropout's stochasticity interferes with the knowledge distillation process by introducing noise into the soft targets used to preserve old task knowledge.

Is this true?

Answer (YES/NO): YES